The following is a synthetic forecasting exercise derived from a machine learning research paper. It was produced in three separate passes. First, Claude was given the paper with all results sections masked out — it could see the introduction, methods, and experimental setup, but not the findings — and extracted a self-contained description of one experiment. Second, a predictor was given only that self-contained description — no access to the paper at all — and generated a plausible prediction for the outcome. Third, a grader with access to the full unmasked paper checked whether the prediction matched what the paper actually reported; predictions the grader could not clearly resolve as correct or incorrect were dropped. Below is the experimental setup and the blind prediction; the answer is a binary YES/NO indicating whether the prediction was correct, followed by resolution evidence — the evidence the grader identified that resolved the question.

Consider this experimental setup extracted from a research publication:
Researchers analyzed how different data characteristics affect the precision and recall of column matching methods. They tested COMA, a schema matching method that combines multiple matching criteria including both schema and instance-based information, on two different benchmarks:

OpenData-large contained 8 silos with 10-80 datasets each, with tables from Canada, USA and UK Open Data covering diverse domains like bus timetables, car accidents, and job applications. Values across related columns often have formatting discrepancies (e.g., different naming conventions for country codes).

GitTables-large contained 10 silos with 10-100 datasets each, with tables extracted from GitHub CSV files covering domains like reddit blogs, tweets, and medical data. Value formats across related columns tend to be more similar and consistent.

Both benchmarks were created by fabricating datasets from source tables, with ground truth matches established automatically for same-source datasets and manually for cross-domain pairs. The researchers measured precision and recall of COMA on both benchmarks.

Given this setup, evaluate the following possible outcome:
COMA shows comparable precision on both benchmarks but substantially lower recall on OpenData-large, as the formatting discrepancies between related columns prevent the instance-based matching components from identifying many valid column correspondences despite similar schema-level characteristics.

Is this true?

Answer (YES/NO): NO